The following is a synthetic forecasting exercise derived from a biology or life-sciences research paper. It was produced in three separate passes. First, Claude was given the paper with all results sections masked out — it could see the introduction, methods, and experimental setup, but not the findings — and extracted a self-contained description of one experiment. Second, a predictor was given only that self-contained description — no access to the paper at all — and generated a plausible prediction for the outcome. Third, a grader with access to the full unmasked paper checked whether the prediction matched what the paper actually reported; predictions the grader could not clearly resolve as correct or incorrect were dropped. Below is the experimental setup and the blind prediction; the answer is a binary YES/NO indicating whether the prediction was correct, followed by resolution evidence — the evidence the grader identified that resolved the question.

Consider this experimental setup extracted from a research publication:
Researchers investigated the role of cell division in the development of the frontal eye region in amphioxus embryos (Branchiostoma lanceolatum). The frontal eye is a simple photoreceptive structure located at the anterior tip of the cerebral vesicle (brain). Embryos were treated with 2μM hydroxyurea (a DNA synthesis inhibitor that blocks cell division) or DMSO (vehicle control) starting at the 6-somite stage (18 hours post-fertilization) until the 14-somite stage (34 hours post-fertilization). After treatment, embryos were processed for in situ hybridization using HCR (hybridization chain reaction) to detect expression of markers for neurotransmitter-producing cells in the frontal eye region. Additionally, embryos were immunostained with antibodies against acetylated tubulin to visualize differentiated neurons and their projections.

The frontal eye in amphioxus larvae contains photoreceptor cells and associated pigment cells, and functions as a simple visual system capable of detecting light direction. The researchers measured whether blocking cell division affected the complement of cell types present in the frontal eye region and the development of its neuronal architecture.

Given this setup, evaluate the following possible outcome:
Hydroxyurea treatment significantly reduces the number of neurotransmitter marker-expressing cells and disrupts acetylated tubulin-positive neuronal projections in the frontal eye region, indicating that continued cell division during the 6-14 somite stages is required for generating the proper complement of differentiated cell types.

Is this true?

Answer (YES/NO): NO